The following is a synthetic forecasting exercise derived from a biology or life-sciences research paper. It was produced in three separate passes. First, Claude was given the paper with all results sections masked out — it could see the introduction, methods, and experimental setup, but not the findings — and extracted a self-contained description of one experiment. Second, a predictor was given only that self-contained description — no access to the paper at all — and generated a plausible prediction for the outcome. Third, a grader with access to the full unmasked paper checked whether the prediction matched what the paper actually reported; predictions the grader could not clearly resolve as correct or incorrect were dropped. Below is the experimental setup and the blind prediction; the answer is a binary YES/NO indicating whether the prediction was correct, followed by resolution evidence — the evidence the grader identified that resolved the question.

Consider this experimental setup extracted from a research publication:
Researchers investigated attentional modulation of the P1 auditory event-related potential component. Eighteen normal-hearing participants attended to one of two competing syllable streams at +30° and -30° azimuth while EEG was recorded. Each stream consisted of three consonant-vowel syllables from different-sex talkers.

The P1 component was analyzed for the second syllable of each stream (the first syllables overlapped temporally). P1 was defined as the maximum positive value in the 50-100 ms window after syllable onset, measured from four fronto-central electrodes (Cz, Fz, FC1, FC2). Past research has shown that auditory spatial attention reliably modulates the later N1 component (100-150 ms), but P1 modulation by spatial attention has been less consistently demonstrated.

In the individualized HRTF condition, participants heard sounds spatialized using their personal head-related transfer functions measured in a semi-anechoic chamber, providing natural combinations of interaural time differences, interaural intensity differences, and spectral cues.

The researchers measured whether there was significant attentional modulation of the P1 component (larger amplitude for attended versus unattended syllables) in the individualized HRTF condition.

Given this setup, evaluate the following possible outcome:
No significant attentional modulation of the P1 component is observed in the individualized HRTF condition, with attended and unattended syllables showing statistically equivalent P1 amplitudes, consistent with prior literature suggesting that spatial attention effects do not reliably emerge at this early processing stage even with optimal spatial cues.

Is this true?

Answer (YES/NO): NO